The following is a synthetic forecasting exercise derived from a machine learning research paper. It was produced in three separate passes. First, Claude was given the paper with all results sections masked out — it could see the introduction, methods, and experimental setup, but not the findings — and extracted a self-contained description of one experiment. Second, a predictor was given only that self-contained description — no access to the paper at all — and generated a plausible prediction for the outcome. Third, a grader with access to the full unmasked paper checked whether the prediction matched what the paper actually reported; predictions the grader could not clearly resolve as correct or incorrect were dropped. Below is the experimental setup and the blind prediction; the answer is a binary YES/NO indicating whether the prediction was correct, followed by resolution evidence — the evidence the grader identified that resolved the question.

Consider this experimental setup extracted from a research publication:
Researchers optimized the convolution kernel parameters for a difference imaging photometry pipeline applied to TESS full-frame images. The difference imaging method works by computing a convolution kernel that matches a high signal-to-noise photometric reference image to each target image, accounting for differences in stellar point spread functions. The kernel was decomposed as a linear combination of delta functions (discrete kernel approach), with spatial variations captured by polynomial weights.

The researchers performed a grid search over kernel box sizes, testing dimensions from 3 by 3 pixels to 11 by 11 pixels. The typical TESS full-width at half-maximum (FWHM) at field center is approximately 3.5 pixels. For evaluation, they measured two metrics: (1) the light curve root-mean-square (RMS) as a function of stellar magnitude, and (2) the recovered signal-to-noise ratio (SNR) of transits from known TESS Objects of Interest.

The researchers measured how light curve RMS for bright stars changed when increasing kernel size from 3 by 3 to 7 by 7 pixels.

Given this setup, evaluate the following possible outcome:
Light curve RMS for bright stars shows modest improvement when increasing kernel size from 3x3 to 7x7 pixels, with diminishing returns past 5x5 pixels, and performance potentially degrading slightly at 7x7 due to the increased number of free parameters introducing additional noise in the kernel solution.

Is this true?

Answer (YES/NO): NO